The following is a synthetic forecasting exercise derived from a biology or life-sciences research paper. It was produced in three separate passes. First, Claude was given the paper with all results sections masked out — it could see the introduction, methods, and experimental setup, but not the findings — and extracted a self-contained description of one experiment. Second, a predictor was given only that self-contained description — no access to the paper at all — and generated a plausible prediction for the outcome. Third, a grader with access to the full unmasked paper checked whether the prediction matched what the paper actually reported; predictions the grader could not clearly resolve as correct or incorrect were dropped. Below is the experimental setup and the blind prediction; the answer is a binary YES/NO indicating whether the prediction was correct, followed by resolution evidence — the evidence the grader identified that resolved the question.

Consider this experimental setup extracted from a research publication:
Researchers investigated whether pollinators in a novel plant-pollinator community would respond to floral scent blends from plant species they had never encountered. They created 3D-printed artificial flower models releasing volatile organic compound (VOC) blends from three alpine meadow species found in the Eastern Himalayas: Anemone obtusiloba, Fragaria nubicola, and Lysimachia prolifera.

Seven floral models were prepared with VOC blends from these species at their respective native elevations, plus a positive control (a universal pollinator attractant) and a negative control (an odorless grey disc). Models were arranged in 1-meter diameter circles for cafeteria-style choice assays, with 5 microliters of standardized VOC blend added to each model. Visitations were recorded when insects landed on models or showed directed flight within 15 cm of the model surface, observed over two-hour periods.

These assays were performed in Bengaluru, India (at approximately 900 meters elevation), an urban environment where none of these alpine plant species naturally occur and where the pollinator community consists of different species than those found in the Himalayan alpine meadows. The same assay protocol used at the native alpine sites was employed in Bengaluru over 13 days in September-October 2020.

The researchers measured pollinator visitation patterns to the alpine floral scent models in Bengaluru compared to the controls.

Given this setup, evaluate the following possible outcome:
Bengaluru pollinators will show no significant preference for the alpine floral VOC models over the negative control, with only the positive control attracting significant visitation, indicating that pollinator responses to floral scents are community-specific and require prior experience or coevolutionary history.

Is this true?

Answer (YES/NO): NO